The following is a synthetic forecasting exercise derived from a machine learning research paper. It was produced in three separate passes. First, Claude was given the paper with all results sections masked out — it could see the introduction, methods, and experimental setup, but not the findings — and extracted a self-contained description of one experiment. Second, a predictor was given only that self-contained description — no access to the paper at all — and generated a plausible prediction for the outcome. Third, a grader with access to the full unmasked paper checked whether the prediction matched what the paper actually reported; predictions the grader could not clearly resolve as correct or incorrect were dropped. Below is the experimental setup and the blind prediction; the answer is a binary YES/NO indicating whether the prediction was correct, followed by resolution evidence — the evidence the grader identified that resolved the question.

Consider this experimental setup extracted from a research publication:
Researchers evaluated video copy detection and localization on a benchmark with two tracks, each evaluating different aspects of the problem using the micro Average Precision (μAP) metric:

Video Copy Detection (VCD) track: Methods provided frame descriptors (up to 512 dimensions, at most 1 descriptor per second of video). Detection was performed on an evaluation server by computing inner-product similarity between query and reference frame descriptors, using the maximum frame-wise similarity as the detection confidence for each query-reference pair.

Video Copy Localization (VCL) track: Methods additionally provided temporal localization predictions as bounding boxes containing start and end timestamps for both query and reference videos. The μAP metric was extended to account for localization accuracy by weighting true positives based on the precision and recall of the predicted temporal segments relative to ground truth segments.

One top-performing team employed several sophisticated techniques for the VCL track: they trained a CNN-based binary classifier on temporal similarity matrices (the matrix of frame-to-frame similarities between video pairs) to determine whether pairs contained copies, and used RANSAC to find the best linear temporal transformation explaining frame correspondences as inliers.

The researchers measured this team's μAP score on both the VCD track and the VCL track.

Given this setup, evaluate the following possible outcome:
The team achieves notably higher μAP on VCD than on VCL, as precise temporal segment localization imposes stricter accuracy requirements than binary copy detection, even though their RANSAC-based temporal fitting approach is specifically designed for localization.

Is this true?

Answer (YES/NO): NO